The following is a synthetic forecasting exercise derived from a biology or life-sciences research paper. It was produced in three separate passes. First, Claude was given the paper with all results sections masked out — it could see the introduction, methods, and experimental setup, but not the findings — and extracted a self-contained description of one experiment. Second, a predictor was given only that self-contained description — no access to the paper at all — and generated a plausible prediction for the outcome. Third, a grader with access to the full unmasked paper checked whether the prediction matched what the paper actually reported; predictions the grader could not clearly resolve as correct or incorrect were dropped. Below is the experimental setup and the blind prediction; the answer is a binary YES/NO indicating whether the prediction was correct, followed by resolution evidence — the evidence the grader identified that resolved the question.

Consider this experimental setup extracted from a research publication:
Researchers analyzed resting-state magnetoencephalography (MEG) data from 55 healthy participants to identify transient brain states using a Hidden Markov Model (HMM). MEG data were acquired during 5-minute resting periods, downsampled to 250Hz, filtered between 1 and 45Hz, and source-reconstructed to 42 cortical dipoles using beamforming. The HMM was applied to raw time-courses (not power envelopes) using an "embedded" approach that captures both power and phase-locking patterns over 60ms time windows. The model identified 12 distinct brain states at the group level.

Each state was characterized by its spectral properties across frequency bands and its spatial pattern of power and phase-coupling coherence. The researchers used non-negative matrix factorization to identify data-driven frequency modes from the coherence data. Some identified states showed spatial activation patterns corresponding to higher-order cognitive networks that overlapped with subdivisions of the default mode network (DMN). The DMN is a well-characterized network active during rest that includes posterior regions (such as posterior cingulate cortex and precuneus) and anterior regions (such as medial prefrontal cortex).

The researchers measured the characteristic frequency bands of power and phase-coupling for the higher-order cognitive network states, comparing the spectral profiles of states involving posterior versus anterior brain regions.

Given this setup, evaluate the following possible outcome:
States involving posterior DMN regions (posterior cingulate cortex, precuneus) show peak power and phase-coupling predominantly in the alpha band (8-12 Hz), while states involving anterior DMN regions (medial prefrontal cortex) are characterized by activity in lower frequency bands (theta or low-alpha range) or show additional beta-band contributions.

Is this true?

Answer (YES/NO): YES